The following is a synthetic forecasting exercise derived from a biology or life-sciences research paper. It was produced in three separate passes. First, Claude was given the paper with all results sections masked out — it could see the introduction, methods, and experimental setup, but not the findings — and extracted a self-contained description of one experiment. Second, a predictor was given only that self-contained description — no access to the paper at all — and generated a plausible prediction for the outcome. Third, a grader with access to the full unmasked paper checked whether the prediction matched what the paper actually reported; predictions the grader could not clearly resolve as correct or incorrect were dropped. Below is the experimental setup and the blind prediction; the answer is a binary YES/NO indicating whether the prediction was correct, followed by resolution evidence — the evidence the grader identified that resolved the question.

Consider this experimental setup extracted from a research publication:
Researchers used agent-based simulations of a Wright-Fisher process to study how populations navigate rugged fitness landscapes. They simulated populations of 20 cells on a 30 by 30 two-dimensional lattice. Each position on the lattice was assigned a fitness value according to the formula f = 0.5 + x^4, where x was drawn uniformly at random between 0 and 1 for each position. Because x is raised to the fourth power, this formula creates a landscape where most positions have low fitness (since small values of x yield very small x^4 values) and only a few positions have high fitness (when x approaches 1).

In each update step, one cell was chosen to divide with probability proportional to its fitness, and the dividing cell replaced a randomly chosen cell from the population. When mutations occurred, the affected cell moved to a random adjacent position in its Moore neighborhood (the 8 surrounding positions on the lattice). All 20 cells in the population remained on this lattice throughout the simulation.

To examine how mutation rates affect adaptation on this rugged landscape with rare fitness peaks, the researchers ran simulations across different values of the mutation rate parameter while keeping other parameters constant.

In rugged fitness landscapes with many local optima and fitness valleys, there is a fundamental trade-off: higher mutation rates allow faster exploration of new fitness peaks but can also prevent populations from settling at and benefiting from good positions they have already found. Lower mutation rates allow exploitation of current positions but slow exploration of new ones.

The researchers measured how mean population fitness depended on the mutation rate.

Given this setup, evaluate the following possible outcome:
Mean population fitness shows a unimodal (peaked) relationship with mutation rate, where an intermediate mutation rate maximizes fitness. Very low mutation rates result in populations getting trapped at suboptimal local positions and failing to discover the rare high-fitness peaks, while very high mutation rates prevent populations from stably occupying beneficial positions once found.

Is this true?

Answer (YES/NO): YES